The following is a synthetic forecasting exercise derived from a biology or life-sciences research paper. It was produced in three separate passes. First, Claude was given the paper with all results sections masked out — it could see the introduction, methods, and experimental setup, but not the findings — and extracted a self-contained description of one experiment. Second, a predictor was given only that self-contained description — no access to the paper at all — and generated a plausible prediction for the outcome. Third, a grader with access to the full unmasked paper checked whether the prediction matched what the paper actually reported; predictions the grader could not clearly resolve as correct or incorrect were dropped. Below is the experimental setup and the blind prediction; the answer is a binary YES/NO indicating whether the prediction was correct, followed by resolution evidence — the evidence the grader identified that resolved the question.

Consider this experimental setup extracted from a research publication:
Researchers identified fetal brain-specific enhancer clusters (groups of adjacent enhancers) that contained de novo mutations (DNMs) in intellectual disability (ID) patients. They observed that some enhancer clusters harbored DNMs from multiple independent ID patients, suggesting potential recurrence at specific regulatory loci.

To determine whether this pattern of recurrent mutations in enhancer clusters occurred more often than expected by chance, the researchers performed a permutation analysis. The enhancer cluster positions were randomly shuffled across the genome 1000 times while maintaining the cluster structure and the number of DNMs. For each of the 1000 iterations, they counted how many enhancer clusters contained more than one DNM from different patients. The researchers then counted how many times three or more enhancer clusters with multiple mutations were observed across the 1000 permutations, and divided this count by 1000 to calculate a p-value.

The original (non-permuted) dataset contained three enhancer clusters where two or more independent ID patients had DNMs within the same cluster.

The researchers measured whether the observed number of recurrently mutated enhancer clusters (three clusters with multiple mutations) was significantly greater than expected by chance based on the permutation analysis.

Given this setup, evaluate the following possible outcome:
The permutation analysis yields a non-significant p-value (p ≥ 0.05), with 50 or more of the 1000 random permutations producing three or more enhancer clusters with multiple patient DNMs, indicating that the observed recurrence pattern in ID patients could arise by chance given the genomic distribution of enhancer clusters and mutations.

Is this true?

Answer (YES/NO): NO